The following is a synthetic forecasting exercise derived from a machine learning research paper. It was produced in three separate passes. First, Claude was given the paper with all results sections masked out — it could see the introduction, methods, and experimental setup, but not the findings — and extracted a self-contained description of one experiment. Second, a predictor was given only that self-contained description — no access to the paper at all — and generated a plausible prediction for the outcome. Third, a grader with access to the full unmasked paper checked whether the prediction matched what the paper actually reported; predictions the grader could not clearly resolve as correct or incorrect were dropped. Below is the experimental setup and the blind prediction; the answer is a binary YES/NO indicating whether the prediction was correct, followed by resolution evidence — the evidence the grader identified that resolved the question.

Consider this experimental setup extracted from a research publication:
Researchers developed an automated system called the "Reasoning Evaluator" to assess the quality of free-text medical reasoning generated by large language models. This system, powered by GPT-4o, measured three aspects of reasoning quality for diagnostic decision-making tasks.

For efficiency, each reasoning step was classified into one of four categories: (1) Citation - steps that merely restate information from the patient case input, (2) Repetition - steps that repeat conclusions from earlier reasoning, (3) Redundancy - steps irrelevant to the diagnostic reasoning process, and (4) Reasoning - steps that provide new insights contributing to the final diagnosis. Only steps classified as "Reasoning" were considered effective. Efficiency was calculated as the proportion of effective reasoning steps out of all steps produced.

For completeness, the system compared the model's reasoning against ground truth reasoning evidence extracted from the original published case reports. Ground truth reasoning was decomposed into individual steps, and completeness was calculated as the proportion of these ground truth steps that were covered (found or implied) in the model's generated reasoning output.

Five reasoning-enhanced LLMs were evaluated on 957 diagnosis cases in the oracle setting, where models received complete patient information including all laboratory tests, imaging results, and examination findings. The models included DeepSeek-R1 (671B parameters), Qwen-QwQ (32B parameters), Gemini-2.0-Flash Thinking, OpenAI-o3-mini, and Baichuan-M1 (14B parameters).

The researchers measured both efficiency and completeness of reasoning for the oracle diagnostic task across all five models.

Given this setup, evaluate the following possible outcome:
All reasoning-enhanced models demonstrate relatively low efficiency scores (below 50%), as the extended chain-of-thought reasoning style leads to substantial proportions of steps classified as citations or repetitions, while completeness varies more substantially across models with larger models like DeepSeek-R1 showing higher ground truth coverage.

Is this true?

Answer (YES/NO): NO